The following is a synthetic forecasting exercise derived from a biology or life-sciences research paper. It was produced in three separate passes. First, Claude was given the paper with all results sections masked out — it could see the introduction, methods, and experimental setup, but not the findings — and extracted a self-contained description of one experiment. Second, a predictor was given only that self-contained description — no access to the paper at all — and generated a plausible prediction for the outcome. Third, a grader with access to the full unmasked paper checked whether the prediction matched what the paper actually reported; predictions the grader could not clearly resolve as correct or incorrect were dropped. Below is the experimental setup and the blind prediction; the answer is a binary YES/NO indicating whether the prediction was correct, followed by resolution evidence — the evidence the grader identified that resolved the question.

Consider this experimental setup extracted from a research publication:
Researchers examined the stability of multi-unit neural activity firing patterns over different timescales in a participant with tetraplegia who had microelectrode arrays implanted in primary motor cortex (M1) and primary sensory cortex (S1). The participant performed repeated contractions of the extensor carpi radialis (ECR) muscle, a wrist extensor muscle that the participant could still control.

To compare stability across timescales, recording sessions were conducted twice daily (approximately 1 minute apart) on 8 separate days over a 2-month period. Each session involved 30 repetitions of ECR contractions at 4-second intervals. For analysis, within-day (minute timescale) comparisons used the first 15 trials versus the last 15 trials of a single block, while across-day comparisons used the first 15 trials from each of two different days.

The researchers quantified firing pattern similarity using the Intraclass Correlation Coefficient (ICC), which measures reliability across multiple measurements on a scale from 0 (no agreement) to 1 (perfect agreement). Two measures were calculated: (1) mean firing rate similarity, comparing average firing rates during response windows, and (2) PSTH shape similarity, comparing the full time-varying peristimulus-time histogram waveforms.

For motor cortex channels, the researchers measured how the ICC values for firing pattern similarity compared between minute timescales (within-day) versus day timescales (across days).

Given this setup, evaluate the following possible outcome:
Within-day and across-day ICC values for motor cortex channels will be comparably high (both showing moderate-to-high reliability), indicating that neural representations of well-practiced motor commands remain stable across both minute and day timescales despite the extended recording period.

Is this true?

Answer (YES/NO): NO